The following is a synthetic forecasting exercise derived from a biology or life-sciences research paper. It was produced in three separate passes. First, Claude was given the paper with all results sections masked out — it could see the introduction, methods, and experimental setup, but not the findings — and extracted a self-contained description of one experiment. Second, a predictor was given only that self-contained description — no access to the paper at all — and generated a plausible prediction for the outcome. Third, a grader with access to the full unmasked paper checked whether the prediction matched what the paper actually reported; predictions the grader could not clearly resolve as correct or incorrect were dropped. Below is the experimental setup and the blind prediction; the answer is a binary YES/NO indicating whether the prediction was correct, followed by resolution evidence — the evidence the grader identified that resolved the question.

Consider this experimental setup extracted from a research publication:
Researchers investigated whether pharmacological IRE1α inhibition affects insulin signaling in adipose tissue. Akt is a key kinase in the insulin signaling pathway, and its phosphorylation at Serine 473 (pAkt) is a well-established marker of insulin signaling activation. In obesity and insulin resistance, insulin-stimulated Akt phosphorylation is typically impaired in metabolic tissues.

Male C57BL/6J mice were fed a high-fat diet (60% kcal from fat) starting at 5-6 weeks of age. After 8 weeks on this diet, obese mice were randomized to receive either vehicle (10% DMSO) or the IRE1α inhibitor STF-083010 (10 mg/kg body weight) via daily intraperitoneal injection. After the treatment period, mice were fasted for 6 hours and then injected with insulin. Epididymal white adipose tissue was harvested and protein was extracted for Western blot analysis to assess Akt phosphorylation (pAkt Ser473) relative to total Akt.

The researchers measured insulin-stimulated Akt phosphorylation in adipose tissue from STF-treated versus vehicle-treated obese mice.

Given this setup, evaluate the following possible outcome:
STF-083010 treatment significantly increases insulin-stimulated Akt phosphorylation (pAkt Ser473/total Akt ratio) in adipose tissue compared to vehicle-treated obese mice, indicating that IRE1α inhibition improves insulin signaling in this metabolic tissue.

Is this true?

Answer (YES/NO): YES